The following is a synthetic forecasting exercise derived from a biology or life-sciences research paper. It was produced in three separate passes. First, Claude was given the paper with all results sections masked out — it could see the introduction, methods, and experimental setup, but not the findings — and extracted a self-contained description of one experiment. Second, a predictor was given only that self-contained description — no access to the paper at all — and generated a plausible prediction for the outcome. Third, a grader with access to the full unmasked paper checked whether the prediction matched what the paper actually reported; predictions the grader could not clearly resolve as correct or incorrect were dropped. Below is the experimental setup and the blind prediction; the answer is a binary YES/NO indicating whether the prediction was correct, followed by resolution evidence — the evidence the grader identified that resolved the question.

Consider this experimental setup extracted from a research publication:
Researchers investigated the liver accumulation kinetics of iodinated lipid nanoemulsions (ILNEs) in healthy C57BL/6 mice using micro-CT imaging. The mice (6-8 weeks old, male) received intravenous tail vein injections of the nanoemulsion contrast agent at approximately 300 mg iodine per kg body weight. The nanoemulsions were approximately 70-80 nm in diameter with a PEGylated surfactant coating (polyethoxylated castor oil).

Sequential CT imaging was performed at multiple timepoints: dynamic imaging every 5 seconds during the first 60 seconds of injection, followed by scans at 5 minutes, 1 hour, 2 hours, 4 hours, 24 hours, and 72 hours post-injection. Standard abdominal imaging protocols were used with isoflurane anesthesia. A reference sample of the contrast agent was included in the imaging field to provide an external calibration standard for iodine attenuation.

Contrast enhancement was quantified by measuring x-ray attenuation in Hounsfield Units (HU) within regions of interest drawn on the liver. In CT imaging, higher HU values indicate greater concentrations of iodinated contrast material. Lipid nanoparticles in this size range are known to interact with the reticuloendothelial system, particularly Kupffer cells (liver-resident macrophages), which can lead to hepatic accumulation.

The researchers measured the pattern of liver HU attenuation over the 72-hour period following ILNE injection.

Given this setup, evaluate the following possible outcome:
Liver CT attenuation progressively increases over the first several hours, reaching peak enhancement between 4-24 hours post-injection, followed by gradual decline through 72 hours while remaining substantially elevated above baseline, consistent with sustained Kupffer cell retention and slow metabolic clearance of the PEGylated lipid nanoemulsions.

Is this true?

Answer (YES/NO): NO